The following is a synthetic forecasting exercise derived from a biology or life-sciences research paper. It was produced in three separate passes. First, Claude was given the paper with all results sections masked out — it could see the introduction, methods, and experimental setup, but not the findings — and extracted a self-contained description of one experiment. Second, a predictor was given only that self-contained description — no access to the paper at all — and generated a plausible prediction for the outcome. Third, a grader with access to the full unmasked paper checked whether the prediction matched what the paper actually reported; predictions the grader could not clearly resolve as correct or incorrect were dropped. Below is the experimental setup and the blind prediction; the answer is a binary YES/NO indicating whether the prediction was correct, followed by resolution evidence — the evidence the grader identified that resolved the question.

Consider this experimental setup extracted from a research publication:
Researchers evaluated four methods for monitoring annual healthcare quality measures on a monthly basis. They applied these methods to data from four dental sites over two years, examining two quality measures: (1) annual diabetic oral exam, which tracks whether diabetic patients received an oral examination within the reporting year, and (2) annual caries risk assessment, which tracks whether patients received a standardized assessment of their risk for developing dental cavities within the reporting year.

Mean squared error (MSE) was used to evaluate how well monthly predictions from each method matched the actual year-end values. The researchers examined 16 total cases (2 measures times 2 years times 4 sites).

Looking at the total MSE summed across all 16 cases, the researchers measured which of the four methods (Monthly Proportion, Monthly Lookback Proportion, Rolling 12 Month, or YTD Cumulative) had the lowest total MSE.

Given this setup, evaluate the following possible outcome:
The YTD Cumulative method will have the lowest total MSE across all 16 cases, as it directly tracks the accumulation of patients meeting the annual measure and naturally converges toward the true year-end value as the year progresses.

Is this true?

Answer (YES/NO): NO